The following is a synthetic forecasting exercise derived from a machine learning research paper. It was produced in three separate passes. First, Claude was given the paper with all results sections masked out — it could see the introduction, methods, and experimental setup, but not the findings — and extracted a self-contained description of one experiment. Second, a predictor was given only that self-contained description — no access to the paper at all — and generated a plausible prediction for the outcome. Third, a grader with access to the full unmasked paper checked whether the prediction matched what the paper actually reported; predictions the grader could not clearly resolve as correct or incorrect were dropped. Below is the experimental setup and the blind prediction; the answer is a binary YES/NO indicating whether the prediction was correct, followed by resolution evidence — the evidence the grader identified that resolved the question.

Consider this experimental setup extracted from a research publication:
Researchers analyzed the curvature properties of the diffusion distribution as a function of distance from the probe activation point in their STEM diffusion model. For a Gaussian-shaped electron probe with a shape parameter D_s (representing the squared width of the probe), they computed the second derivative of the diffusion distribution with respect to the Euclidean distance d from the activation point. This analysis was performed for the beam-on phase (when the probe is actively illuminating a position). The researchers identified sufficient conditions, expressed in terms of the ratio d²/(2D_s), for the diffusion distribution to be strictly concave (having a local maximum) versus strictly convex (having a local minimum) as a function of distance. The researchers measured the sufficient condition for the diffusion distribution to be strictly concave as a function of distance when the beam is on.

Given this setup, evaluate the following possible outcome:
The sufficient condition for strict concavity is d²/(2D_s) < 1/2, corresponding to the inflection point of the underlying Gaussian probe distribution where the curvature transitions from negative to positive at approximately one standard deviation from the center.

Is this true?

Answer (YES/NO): YES